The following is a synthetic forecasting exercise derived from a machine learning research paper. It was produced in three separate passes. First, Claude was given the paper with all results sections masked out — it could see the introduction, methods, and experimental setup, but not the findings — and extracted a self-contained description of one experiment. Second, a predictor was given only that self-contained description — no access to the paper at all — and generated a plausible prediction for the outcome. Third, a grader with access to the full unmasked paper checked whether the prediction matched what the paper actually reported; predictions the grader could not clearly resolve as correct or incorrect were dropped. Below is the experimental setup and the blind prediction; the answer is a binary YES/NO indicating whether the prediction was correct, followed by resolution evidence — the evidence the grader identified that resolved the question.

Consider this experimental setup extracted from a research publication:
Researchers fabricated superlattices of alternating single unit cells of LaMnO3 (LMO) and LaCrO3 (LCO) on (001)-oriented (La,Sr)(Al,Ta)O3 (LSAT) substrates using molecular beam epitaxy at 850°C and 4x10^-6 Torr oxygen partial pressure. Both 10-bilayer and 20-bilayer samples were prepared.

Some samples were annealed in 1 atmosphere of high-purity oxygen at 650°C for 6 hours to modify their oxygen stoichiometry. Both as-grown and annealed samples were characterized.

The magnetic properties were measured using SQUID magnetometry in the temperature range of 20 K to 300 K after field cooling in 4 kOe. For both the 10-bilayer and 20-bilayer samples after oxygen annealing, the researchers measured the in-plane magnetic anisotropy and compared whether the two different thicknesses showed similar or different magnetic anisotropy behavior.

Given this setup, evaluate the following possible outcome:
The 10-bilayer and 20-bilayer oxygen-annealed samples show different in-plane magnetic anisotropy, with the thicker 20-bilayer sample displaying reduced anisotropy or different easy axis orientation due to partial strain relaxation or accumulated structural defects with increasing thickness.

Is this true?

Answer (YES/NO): NO